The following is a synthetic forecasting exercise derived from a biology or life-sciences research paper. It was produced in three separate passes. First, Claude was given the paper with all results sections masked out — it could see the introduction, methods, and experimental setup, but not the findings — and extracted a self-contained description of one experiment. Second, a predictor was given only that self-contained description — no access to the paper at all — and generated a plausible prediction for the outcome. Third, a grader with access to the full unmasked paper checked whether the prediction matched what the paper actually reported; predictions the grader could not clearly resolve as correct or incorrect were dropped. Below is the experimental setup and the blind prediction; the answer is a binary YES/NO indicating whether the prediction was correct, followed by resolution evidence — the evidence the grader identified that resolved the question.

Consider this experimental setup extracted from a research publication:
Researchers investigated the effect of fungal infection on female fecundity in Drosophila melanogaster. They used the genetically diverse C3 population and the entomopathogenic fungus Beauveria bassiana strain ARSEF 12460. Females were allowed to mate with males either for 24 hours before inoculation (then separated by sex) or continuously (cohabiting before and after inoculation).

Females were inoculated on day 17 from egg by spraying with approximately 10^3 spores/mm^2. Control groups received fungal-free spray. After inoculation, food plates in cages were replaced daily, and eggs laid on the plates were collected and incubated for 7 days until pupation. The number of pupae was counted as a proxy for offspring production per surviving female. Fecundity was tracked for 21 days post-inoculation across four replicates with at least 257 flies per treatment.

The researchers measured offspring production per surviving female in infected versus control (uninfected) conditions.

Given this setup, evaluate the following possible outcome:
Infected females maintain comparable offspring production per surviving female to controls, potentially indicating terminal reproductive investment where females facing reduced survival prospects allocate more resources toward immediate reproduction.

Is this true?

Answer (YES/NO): NO